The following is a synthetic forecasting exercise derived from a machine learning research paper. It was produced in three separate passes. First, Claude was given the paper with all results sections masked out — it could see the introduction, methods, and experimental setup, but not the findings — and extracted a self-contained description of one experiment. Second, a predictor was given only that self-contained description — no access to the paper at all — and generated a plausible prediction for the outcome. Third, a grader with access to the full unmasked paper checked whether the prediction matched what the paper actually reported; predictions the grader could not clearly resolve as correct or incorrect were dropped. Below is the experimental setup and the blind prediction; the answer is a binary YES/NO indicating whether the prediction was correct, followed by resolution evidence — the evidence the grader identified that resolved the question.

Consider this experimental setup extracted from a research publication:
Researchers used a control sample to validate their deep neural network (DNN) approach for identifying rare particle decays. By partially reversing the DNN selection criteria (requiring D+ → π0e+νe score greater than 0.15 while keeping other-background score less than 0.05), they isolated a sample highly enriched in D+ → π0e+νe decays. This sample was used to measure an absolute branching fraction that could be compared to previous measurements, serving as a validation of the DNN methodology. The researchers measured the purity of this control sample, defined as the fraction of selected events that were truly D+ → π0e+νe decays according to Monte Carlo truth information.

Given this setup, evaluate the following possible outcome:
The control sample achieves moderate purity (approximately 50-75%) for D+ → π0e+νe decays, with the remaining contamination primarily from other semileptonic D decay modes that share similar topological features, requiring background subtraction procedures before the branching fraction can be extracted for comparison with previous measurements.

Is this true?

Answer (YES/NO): NO